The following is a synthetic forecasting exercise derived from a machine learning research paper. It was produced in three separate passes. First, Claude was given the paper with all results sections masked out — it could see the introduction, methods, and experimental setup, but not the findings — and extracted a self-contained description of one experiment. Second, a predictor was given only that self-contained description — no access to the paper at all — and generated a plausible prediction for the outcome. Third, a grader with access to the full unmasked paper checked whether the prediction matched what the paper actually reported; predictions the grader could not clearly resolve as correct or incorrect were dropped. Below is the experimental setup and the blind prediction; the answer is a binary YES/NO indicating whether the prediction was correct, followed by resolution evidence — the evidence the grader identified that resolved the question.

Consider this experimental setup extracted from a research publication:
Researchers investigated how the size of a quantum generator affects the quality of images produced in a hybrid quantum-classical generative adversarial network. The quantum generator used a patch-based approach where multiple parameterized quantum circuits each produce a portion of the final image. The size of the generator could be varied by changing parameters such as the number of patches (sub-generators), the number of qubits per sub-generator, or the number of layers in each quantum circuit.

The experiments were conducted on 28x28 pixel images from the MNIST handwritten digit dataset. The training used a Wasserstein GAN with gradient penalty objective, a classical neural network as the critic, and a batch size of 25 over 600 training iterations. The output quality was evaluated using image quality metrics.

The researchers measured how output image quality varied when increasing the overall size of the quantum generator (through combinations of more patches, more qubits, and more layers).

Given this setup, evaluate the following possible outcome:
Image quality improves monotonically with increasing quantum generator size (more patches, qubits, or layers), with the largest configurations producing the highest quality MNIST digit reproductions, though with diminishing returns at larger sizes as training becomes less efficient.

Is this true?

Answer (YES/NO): YES